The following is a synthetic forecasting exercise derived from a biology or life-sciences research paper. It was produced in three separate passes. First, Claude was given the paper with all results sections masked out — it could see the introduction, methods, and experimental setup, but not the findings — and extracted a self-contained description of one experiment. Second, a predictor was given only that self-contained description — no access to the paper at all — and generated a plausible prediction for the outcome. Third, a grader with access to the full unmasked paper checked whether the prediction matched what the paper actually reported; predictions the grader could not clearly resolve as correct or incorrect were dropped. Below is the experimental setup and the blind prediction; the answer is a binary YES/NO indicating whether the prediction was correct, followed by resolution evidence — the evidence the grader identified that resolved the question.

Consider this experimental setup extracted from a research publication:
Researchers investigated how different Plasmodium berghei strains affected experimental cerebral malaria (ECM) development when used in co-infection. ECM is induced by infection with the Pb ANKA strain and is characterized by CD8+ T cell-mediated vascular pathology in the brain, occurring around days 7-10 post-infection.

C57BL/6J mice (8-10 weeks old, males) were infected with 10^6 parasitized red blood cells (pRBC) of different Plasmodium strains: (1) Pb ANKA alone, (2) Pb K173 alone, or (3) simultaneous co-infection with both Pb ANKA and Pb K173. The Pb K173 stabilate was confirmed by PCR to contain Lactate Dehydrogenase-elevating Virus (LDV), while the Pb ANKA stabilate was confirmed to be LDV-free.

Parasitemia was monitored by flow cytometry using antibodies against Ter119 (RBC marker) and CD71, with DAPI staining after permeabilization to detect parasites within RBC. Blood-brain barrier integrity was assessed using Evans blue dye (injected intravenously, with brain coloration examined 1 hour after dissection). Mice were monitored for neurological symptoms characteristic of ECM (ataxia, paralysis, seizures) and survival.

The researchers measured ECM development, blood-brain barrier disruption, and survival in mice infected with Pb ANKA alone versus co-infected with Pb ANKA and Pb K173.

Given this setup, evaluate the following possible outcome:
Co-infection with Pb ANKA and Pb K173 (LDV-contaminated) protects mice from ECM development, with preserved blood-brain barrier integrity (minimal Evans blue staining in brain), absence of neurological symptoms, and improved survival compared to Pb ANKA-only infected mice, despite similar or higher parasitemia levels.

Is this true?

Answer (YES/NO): YES